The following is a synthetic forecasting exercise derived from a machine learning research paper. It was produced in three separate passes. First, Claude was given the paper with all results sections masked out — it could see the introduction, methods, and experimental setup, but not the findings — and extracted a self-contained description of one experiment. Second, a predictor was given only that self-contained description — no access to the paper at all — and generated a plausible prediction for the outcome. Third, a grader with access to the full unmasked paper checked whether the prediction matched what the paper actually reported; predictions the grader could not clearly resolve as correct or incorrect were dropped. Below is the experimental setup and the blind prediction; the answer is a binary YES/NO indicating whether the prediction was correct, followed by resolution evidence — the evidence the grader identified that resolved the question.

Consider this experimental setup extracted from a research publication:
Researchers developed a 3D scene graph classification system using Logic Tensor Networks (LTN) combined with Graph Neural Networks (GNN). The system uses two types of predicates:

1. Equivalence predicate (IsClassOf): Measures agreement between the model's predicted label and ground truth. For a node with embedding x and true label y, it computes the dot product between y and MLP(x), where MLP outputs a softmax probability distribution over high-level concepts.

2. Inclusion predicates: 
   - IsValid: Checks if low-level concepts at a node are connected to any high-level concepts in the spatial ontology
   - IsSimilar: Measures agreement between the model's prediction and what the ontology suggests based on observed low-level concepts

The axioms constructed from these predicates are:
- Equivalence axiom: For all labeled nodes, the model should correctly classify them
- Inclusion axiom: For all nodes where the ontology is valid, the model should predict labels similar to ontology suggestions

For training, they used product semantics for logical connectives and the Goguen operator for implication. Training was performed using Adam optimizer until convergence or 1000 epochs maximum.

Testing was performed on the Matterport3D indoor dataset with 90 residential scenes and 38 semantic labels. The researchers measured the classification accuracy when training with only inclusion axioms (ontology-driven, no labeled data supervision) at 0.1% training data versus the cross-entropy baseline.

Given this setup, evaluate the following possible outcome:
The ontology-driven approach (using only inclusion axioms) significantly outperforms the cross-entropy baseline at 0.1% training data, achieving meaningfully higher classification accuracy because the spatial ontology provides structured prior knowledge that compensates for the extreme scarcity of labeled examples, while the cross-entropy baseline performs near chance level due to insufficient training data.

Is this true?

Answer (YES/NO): YES